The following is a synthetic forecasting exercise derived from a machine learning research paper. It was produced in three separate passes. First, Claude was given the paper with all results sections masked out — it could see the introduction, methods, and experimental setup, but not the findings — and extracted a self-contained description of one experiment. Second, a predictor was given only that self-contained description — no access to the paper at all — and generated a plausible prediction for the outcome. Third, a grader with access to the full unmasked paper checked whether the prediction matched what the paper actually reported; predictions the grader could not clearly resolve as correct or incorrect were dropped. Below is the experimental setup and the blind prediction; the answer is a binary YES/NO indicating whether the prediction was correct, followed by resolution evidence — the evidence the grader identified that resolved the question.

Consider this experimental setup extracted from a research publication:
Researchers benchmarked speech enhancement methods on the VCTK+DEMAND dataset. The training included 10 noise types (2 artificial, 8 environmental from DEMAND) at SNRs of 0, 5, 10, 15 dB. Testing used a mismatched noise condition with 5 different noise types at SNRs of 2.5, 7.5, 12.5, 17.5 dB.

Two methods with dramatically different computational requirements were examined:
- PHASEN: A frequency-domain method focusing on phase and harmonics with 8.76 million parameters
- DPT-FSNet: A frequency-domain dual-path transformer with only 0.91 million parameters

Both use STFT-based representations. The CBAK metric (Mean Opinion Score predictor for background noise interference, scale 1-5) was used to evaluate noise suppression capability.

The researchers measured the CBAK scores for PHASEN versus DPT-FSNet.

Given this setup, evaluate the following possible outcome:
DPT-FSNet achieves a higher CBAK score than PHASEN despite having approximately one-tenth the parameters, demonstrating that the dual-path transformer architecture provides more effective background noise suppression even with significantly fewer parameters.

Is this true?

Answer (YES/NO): YES